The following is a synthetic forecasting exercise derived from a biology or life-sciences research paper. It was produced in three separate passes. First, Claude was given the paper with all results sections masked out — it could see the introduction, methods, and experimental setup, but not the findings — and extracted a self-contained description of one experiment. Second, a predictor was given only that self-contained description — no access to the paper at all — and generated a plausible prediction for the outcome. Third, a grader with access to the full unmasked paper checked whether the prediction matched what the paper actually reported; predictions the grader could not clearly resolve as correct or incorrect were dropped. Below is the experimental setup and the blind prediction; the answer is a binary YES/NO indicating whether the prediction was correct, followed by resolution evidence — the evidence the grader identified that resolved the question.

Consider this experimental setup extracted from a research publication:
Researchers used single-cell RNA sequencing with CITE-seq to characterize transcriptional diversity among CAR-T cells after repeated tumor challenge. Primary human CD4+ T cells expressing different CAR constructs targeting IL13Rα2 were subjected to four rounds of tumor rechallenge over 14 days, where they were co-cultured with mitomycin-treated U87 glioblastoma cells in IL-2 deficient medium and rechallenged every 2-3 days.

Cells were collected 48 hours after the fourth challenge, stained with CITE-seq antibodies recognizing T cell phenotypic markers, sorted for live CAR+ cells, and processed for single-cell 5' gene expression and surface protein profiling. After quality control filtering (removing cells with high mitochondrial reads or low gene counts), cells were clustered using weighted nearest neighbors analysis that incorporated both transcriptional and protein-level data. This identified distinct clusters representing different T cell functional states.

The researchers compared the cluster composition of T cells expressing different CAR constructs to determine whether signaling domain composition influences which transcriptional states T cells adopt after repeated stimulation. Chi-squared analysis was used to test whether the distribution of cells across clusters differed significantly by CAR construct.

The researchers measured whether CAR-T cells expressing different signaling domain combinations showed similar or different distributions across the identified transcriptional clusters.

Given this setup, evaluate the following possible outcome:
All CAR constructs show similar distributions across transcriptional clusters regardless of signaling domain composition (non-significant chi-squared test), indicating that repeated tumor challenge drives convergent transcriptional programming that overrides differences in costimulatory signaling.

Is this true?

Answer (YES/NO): NO